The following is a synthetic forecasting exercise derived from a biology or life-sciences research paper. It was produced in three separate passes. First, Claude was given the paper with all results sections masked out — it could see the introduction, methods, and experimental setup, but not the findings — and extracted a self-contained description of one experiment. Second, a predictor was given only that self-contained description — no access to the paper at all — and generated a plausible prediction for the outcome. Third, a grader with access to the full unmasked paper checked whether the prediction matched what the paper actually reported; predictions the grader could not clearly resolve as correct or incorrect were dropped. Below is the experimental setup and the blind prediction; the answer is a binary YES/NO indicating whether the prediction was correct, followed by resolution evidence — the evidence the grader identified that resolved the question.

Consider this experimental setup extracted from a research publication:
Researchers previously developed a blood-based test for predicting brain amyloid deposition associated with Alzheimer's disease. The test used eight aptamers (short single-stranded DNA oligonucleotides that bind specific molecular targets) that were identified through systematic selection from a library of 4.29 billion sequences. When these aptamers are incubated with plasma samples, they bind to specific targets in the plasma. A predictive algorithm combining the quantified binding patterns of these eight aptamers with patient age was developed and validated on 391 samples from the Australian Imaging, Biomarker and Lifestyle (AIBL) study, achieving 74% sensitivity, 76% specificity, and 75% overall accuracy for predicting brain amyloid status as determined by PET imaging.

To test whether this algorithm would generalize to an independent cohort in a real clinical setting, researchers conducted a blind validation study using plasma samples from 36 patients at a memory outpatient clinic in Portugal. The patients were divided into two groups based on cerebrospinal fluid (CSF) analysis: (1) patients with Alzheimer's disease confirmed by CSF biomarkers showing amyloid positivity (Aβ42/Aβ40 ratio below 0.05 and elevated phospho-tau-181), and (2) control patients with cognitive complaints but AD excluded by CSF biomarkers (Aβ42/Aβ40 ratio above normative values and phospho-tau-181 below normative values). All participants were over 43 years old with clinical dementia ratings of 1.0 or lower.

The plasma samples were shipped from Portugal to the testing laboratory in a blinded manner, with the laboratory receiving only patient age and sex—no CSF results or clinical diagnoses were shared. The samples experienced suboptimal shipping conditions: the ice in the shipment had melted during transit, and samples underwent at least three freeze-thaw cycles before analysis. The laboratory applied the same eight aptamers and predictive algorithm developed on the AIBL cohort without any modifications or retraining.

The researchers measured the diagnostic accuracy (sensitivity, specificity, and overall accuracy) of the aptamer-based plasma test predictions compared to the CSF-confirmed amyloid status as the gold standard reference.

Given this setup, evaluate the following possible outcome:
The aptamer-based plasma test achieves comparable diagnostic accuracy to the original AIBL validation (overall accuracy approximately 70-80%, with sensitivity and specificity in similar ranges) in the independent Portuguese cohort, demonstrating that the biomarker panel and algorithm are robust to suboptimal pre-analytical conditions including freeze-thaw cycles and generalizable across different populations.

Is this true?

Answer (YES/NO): YES